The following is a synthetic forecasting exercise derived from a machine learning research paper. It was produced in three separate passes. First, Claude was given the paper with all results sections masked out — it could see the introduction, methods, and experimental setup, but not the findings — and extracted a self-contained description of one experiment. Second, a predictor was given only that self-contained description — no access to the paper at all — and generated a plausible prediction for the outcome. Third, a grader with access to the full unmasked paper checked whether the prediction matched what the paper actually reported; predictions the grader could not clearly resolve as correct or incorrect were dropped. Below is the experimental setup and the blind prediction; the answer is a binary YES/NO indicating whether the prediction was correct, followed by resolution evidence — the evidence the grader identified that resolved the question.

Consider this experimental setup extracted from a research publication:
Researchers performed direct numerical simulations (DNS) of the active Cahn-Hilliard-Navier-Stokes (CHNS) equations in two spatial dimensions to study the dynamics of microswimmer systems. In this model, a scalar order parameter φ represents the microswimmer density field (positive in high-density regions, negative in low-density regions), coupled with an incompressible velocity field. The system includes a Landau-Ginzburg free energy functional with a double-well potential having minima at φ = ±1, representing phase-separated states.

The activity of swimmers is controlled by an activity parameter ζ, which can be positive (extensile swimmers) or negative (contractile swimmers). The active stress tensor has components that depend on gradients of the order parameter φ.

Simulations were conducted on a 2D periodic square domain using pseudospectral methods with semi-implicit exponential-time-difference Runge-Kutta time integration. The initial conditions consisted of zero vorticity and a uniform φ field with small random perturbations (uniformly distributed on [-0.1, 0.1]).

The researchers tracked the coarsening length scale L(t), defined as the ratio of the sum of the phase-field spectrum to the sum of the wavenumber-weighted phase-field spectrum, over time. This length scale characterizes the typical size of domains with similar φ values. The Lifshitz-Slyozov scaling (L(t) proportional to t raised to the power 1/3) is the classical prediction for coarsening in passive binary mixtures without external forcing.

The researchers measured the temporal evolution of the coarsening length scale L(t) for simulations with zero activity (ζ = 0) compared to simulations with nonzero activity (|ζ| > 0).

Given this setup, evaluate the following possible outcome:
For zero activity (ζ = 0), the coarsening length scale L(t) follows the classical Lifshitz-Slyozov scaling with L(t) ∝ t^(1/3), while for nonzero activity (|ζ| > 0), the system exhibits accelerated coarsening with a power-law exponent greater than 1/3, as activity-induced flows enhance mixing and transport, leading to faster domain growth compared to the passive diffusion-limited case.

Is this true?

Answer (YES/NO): NO